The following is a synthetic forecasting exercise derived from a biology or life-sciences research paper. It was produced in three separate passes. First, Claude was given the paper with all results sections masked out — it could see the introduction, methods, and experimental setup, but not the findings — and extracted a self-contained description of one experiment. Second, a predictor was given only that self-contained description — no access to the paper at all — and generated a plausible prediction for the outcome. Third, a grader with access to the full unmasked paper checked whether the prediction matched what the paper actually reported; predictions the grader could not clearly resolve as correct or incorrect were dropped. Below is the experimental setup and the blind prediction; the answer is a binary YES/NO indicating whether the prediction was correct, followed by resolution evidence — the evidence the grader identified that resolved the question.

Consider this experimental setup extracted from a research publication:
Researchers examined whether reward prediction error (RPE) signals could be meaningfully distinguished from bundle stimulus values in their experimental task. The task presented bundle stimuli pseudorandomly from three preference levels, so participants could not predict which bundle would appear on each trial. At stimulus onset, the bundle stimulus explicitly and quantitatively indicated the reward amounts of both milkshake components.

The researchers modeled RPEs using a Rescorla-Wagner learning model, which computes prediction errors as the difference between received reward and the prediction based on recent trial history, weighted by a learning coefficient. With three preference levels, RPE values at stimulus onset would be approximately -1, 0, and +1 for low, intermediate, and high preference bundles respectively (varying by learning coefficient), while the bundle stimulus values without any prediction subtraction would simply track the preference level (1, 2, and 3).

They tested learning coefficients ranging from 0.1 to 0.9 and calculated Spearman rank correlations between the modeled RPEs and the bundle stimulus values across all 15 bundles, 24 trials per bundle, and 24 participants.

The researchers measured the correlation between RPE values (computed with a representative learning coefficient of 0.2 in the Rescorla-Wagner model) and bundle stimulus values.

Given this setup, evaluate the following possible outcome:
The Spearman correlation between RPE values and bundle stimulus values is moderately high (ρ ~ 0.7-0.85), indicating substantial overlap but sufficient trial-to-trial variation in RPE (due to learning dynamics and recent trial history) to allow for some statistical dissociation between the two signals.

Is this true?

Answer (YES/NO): NO